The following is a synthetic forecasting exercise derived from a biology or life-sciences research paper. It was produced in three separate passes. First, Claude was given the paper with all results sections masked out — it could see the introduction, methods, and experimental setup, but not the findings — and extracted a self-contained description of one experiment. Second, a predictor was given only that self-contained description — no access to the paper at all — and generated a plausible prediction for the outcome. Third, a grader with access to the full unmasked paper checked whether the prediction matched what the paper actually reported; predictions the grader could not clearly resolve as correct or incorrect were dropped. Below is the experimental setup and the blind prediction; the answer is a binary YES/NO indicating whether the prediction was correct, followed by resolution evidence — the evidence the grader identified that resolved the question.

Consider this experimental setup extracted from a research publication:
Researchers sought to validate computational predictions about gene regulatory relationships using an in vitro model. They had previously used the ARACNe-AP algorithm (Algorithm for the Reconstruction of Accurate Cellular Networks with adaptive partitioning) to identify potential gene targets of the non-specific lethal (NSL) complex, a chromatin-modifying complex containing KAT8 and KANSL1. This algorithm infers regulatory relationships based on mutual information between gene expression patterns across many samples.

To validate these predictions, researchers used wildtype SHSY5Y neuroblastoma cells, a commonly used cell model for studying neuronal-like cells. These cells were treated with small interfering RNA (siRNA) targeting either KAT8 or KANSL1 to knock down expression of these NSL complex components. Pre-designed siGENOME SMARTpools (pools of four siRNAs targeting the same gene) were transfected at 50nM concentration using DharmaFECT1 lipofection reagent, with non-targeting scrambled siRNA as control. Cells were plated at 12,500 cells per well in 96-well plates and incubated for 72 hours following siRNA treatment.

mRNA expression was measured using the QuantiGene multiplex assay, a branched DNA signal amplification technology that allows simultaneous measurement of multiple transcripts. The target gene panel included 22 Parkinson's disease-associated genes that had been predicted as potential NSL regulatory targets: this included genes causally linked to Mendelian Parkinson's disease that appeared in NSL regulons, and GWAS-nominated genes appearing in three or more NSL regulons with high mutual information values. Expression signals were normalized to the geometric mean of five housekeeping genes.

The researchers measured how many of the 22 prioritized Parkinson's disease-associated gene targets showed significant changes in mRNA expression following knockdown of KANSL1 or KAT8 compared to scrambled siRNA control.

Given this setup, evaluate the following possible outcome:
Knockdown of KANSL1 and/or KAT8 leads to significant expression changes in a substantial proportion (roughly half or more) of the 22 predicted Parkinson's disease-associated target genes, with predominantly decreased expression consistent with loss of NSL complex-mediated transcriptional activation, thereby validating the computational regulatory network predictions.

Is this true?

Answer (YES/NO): NO